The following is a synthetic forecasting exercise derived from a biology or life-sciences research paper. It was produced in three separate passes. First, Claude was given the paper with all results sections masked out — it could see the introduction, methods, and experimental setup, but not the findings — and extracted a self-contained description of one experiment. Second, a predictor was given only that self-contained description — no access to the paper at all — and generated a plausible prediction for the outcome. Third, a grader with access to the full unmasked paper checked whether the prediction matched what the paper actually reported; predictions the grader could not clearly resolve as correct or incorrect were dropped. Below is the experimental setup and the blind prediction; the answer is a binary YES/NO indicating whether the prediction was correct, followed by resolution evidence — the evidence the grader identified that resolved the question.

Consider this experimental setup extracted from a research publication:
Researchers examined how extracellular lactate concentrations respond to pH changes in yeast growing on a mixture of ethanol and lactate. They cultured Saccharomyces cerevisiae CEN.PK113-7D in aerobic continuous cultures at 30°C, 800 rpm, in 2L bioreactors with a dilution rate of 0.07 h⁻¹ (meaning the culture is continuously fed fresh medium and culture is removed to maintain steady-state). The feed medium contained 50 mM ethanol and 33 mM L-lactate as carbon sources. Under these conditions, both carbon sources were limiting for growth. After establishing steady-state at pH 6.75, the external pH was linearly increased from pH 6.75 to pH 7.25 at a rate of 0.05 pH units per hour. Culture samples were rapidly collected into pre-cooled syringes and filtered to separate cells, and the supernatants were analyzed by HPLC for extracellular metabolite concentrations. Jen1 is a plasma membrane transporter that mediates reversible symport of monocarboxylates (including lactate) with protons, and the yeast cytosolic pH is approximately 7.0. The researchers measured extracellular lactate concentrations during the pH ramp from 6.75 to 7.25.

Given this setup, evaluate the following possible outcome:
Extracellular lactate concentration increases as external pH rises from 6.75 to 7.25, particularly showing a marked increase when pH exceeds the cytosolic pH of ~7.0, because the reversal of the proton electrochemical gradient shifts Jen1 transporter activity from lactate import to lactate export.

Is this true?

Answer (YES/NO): YES